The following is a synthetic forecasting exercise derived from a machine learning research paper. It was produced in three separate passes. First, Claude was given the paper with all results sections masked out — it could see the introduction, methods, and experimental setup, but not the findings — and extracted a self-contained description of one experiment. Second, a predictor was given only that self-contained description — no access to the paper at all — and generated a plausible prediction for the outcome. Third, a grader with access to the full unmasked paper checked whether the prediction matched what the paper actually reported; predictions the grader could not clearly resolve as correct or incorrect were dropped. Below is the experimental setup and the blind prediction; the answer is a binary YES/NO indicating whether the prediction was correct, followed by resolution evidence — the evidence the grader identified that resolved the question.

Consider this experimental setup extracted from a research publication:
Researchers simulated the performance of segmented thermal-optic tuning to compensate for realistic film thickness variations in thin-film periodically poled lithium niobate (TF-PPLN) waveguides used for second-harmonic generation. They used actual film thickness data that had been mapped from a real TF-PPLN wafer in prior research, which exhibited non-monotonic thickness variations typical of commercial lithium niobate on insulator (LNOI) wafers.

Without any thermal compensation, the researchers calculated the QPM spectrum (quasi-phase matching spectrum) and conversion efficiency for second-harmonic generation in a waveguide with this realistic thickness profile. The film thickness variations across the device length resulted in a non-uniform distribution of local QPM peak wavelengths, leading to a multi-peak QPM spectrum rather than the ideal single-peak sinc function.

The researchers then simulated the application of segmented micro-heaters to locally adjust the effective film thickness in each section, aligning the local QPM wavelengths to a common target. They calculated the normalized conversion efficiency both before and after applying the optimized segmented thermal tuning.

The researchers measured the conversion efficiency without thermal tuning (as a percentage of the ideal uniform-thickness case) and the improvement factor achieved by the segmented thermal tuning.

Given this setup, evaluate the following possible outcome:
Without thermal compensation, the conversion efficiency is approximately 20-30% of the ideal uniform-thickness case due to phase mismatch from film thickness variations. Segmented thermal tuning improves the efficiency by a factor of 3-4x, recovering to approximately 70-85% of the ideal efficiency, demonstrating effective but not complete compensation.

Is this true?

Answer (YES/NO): NO